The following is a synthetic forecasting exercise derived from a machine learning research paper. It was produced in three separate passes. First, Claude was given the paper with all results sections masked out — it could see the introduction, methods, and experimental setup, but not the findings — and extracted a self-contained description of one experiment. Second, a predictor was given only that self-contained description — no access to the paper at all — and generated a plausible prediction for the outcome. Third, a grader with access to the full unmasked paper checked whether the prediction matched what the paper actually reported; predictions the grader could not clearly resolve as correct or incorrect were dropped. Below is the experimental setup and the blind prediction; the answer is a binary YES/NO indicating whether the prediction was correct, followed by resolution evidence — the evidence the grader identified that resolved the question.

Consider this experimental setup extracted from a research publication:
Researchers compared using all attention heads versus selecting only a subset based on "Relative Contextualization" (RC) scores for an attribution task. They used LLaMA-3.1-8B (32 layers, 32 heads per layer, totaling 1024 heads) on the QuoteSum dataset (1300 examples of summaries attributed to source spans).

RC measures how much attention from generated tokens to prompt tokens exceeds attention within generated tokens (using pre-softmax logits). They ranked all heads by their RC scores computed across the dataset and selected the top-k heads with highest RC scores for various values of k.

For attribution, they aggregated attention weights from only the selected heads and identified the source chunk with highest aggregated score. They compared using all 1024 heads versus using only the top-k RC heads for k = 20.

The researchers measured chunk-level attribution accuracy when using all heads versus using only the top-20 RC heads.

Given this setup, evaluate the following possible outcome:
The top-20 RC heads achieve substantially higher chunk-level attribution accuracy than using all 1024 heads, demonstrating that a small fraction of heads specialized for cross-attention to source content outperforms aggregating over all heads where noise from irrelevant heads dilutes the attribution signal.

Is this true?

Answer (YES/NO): NO